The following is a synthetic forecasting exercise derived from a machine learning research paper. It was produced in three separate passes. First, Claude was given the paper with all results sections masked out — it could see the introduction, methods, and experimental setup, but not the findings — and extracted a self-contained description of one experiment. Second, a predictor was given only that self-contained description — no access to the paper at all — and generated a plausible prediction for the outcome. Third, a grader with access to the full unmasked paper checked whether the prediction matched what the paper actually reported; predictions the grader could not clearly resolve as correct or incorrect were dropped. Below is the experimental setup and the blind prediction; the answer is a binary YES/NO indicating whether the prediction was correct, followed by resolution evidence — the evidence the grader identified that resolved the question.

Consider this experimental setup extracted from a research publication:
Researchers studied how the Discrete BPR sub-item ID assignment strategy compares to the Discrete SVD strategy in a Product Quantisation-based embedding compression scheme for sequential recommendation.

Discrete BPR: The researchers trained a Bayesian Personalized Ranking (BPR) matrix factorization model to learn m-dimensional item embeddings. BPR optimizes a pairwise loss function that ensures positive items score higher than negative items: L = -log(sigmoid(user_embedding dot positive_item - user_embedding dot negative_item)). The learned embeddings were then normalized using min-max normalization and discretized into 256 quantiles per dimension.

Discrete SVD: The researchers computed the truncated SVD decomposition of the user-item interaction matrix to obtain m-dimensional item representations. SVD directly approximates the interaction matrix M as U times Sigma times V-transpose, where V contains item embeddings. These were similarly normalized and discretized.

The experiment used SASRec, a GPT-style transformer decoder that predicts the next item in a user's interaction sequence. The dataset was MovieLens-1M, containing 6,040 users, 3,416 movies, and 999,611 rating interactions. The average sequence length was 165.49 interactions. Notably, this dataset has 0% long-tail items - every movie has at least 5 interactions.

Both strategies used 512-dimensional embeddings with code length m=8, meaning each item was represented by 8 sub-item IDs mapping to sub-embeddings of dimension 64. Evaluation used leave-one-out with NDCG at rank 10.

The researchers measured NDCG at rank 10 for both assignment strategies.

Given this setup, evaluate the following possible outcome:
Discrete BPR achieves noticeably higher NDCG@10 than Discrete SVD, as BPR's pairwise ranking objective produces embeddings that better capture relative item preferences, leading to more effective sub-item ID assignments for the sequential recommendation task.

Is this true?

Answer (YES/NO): NO